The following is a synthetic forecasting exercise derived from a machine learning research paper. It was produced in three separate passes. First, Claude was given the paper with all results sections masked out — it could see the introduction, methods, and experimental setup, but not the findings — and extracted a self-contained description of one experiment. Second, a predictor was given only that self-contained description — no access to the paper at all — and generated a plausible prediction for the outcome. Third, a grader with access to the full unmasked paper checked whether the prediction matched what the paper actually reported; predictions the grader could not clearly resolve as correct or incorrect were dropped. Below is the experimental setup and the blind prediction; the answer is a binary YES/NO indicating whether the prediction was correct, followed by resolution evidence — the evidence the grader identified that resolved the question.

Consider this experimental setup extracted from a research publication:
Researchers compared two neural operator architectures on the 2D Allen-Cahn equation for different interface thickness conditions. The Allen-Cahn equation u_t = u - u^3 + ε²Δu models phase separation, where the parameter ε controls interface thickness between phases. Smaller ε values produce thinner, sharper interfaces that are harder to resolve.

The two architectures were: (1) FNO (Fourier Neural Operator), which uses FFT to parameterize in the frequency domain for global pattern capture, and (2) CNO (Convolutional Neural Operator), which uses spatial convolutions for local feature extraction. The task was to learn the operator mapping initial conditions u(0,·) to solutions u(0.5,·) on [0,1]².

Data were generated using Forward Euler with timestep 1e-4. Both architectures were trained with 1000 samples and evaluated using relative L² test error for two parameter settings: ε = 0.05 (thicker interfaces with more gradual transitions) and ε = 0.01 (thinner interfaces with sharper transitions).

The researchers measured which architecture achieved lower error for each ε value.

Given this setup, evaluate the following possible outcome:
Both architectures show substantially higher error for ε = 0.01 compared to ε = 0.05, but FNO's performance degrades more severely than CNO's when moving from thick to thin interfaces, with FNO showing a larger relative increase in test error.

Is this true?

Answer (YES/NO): NO